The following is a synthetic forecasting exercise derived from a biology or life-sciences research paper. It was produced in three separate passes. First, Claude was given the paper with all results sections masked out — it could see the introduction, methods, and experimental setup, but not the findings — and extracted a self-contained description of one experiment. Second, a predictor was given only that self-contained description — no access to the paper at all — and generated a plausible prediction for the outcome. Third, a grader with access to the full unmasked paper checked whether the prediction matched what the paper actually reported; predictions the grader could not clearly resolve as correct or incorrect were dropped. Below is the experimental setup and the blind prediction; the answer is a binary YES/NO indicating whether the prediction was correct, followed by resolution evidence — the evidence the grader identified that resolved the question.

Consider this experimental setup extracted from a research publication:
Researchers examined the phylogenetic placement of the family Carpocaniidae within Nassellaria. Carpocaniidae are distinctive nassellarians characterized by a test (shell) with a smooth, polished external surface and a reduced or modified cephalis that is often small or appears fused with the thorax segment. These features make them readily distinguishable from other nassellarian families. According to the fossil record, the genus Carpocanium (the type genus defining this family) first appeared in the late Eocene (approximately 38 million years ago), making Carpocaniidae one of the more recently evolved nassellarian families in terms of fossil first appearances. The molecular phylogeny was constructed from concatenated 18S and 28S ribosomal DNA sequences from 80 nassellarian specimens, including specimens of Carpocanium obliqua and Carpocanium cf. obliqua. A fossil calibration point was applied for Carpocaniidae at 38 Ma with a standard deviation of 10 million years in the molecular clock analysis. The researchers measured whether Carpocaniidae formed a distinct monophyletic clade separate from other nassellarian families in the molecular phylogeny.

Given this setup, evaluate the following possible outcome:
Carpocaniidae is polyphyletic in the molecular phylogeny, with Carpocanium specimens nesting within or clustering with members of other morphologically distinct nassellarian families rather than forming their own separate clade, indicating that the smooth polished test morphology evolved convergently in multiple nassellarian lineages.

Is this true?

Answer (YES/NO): NO